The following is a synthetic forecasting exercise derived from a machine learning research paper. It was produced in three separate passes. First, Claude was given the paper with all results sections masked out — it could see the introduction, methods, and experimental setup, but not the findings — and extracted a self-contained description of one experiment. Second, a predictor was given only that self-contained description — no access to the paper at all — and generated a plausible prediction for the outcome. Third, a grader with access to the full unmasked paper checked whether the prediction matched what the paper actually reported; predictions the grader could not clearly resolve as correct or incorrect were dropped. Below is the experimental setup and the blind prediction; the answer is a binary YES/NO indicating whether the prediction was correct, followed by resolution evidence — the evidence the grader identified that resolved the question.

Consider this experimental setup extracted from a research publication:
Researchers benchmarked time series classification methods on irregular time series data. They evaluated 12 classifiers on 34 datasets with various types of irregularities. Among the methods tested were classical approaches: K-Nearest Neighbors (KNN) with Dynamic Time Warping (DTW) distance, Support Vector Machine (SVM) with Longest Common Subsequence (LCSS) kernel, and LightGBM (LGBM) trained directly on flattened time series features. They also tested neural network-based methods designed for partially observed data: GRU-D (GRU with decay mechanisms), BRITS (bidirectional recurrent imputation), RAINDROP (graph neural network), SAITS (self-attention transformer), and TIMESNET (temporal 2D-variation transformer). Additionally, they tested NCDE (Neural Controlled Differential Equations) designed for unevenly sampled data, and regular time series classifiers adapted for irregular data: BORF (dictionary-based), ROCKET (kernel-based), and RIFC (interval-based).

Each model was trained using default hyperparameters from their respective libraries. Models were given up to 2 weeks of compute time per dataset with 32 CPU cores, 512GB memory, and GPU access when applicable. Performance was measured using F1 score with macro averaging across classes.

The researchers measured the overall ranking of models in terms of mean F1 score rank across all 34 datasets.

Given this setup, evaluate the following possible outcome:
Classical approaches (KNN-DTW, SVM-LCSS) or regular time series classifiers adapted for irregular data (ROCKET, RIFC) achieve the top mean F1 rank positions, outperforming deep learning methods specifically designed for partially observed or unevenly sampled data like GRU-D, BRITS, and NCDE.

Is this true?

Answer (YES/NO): YES